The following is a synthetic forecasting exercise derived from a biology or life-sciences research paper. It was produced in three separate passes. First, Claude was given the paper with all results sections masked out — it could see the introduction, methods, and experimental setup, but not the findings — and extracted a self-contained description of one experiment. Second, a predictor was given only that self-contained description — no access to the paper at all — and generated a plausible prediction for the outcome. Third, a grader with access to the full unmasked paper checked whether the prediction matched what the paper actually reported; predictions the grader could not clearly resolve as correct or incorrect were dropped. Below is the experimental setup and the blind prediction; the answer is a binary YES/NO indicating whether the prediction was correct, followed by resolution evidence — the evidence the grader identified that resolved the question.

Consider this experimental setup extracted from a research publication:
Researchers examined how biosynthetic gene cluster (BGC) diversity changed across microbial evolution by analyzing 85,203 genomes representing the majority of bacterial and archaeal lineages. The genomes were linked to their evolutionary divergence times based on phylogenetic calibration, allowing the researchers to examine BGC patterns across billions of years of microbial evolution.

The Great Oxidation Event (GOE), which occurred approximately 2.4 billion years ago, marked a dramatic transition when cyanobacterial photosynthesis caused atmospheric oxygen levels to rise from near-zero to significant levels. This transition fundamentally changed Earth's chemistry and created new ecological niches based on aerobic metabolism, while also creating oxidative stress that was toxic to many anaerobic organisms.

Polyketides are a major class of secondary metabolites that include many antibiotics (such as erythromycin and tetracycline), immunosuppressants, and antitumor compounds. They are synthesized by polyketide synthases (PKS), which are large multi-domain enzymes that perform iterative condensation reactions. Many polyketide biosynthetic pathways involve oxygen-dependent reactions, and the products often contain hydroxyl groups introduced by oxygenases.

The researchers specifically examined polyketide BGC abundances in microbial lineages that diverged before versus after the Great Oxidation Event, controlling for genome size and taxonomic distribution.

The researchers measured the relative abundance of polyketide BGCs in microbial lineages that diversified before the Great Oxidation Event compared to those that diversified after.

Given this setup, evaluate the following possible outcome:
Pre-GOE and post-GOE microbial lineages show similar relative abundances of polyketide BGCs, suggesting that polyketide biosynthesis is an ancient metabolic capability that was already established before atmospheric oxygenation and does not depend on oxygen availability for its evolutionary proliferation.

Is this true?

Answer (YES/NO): NO